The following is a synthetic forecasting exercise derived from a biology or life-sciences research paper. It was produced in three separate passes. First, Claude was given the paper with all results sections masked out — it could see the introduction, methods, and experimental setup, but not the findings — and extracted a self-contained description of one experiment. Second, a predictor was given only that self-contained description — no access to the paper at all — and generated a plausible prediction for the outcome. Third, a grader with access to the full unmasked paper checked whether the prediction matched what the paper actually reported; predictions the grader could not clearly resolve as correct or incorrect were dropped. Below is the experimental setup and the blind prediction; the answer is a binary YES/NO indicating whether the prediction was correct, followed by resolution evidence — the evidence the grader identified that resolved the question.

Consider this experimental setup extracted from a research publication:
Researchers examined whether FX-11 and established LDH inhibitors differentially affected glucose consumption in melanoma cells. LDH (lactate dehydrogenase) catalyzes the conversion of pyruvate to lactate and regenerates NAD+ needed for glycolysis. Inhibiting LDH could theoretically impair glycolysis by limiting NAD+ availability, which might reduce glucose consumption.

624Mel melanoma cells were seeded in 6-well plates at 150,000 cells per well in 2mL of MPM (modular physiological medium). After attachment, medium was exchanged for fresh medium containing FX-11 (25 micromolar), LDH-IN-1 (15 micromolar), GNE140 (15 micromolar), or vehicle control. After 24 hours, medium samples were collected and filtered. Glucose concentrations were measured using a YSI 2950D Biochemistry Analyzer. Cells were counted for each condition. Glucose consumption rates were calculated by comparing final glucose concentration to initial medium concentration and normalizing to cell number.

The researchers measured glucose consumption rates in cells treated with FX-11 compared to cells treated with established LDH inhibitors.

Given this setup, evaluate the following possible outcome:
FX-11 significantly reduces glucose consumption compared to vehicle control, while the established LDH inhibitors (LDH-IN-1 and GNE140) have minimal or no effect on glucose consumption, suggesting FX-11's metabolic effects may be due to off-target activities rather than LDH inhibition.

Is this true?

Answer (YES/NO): NO